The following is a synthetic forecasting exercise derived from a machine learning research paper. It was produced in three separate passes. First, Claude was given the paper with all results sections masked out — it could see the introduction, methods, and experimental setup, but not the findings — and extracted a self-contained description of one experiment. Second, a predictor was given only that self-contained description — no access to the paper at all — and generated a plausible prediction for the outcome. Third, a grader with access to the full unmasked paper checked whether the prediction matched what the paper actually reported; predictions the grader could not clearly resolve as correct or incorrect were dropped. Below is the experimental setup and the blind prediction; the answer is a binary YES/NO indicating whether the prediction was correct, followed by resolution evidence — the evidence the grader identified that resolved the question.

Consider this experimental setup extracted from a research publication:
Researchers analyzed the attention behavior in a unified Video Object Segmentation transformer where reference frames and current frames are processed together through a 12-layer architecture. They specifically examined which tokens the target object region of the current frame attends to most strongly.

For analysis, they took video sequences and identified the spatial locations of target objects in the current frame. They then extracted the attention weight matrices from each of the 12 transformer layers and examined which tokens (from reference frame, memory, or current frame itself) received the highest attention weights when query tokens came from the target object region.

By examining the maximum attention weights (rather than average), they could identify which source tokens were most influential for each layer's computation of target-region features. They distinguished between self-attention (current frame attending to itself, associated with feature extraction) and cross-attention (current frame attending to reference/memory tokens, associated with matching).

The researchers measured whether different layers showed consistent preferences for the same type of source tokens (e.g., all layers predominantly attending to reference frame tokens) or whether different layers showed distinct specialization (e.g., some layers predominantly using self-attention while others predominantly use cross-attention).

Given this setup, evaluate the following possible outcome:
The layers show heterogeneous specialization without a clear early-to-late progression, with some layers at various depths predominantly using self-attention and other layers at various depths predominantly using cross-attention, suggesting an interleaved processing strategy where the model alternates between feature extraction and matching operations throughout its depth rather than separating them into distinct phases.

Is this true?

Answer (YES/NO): YES